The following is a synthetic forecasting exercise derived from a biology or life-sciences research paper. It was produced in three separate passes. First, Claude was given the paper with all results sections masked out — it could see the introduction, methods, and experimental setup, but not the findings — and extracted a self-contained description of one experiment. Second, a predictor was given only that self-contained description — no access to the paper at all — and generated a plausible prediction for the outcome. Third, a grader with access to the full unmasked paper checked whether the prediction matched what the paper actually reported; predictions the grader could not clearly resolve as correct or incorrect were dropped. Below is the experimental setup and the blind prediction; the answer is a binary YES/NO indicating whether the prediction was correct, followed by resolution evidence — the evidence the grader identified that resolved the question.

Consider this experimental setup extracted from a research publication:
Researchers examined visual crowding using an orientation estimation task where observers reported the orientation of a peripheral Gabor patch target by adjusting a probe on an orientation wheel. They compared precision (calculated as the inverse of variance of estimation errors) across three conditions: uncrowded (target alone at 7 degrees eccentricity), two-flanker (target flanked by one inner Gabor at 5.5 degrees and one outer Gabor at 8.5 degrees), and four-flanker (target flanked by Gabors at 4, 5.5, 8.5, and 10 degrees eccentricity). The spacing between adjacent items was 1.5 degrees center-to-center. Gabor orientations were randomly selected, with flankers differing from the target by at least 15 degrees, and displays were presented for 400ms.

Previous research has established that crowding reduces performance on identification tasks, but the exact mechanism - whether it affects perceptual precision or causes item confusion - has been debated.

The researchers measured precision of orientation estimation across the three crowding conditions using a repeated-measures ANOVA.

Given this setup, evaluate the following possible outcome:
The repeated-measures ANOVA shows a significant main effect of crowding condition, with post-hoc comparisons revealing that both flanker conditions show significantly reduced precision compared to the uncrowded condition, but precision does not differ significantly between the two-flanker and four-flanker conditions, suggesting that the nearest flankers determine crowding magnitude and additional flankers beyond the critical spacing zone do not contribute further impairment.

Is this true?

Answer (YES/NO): NO